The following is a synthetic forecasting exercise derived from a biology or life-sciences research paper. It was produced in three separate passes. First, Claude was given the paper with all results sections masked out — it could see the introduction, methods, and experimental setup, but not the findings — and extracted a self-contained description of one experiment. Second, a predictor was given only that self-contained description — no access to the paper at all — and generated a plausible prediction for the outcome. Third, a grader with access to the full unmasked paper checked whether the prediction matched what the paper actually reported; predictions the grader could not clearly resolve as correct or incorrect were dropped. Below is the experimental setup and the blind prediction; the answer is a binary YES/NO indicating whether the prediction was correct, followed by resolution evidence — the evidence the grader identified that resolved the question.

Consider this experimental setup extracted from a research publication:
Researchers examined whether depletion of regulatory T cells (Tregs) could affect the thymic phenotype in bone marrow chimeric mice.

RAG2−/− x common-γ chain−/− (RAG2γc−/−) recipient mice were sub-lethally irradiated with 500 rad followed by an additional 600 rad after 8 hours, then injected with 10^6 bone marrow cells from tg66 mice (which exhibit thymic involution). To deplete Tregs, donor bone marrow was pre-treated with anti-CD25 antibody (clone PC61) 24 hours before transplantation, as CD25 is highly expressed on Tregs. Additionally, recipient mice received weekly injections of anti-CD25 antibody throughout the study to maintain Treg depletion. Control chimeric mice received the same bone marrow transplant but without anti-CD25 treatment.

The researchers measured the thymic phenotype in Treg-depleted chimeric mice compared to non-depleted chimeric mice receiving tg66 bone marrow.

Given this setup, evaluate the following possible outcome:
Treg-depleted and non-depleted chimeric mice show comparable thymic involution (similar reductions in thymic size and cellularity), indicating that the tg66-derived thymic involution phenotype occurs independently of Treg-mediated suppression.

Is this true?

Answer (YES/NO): NO